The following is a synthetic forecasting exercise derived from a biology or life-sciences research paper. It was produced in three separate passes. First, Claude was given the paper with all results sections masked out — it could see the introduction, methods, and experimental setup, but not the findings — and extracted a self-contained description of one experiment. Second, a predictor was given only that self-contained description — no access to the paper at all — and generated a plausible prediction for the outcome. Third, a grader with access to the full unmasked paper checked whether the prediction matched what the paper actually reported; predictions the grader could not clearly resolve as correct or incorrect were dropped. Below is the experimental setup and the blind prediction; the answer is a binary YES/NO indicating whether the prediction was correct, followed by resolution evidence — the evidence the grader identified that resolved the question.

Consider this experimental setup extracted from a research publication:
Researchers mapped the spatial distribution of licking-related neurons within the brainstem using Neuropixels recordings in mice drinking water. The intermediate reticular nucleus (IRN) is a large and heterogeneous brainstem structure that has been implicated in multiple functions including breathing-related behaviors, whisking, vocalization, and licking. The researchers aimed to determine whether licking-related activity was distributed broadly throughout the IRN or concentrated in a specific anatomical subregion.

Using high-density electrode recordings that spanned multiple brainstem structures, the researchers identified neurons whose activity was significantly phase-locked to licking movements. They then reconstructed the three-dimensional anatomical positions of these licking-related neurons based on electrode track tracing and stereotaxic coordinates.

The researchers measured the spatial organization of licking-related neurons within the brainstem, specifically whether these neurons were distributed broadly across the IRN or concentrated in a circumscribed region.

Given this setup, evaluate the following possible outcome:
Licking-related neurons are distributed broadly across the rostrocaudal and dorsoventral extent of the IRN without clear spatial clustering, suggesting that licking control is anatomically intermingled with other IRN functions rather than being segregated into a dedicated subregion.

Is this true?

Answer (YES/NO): NO